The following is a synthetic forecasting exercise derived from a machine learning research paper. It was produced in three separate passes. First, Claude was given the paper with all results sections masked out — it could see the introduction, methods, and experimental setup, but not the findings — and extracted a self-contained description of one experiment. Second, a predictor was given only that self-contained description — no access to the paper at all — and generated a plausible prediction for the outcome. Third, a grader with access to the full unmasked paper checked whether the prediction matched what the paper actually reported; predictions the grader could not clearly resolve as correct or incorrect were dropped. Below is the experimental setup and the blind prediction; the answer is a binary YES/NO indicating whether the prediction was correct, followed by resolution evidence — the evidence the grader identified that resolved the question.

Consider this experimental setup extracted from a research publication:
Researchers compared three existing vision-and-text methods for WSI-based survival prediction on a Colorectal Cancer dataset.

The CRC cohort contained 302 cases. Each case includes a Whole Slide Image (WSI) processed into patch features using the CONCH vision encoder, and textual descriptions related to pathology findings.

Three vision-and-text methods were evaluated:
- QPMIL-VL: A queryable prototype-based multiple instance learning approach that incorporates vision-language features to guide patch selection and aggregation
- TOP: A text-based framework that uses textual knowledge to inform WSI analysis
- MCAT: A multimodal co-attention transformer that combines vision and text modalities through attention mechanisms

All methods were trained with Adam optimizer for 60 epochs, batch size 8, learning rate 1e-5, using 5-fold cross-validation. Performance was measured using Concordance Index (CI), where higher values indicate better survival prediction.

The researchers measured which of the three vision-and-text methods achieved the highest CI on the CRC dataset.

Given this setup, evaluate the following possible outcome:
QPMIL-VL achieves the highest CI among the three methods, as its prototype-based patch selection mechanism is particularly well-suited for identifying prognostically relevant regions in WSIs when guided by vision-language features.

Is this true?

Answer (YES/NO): YES